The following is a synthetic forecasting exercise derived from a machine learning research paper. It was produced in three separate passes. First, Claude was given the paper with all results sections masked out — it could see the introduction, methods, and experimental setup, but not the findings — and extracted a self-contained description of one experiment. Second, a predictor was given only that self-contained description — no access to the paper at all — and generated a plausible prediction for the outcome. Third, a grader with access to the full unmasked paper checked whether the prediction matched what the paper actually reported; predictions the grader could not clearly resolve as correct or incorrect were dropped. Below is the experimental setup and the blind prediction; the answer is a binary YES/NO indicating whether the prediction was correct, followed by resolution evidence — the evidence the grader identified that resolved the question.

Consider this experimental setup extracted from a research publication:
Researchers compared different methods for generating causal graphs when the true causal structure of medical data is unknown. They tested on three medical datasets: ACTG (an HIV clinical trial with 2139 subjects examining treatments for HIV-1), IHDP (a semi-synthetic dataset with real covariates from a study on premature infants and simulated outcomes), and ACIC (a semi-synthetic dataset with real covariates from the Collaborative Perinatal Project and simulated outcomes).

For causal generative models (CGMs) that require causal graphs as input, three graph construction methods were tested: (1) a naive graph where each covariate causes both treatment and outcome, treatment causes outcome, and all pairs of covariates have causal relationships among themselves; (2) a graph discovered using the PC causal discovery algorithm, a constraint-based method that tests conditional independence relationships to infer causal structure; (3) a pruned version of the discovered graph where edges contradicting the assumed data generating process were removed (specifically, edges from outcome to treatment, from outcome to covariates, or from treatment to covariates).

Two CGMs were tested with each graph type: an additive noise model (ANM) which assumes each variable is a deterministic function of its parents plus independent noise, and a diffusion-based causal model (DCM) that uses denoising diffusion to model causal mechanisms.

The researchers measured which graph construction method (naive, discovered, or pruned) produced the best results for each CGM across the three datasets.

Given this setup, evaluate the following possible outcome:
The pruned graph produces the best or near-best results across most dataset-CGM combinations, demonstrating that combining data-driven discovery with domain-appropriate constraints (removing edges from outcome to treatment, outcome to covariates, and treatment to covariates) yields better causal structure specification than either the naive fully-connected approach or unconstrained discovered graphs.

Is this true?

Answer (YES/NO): NO